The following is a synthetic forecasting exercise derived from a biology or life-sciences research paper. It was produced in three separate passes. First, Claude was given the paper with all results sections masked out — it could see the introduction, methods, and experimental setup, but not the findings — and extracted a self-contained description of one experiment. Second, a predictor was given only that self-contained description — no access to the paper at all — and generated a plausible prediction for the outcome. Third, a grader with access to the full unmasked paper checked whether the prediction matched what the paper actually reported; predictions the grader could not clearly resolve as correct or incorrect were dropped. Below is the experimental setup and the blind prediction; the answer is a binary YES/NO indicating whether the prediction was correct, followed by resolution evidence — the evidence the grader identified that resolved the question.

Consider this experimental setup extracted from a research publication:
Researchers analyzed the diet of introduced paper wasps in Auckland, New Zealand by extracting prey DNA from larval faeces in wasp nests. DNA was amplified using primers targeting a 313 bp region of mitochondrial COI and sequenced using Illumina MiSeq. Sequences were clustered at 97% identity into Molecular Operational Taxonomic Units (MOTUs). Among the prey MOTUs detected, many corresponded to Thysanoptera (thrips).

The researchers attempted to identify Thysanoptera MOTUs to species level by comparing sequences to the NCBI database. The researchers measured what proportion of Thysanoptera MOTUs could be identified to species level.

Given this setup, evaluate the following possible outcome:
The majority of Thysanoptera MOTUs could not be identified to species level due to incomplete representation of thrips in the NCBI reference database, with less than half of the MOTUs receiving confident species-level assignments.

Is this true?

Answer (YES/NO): NO